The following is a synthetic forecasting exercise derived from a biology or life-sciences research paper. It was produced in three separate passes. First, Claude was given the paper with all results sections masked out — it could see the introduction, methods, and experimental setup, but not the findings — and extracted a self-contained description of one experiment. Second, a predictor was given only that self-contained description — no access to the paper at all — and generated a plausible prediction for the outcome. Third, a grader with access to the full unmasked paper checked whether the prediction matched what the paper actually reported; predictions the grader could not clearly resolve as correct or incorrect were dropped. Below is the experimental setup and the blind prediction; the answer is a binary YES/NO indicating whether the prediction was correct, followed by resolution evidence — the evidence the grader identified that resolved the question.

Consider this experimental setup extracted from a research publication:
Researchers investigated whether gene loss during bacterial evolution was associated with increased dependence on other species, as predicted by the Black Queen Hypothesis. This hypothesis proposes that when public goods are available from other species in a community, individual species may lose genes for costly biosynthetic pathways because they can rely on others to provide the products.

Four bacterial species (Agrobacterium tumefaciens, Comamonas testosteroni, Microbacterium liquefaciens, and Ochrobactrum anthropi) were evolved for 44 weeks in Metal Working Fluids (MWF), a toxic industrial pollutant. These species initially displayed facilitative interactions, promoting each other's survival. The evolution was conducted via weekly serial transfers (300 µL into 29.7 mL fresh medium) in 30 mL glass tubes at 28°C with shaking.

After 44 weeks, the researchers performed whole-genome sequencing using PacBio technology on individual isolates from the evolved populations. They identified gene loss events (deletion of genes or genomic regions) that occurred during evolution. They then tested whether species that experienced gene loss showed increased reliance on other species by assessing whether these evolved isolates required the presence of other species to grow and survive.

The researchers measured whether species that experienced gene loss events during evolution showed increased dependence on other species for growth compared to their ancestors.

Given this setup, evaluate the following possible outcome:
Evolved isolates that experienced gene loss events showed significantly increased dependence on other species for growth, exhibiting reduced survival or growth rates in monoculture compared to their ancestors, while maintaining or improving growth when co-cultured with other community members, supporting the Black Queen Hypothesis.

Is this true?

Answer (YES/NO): NO